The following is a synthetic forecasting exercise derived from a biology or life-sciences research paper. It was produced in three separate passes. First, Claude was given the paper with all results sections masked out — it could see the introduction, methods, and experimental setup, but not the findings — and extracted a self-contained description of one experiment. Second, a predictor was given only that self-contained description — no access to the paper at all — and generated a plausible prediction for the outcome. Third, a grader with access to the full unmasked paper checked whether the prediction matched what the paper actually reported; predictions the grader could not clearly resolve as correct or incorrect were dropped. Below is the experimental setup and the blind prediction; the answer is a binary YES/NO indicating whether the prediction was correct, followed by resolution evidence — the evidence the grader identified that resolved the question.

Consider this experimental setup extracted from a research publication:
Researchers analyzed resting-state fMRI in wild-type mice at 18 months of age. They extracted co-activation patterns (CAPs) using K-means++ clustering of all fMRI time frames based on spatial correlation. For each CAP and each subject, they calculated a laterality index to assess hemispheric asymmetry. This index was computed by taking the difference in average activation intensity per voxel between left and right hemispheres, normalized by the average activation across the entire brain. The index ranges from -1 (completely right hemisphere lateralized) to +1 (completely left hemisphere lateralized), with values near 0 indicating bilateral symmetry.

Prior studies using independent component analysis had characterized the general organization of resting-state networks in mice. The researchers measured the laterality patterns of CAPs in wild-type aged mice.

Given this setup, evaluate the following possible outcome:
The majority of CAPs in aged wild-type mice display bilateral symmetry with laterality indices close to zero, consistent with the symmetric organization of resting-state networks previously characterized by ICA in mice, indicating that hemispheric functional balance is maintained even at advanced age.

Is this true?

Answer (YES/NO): YES